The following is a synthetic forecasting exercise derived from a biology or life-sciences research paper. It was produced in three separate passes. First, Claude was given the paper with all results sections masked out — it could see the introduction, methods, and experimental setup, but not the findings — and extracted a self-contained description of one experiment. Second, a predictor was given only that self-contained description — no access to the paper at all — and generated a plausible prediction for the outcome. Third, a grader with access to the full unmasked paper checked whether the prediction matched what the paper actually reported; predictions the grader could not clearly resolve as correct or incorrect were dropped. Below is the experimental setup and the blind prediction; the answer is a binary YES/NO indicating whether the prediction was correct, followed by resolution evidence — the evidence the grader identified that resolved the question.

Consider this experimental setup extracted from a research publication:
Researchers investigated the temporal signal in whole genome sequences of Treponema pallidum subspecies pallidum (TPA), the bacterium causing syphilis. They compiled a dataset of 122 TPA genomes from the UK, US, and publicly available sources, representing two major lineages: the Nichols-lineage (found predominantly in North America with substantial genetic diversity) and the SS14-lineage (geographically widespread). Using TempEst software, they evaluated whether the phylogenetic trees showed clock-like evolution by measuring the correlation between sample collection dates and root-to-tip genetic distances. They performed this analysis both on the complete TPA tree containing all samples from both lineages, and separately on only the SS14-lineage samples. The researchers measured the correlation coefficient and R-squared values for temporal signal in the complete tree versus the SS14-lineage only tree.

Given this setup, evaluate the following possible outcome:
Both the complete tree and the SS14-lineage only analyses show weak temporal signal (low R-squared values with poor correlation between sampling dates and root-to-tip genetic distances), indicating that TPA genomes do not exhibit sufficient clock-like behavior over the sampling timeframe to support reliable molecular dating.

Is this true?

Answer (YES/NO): NO